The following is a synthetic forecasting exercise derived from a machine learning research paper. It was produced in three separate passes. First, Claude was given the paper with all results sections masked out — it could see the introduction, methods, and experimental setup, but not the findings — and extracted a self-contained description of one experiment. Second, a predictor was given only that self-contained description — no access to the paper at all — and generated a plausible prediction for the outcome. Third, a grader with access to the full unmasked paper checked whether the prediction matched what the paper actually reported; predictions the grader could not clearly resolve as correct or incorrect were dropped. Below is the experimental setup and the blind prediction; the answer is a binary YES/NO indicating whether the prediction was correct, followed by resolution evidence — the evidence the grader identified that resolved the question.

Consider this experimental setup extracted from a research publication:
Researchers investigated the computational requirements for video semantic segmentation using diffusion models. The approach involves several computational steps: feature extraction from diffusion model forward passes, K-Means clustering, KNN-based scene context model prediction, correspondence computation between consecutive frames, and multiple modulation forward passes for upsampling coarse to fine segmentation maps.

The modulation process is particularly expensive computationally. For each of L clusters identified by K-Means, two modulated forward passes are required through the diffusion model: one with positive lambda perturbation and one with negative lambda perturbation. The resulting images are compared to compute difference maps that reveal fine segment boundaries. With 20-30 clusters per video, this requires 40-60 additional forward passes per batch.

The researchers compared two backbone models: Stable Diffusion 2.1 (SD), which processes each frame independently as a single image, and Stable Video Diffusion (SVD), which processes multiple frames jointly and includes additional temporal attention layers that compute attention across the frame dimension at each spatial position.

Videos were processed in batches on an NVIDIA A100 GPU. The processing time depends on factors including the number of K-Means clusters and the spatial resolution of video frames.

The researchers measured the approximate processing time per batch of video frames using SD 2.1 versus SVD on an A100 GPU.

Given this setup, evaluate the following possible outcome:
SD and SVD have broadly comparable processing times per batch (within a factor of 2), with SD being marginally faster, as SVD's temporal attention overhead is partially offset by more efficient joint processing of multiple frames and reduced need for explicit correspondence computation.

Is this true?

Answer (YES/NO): NO